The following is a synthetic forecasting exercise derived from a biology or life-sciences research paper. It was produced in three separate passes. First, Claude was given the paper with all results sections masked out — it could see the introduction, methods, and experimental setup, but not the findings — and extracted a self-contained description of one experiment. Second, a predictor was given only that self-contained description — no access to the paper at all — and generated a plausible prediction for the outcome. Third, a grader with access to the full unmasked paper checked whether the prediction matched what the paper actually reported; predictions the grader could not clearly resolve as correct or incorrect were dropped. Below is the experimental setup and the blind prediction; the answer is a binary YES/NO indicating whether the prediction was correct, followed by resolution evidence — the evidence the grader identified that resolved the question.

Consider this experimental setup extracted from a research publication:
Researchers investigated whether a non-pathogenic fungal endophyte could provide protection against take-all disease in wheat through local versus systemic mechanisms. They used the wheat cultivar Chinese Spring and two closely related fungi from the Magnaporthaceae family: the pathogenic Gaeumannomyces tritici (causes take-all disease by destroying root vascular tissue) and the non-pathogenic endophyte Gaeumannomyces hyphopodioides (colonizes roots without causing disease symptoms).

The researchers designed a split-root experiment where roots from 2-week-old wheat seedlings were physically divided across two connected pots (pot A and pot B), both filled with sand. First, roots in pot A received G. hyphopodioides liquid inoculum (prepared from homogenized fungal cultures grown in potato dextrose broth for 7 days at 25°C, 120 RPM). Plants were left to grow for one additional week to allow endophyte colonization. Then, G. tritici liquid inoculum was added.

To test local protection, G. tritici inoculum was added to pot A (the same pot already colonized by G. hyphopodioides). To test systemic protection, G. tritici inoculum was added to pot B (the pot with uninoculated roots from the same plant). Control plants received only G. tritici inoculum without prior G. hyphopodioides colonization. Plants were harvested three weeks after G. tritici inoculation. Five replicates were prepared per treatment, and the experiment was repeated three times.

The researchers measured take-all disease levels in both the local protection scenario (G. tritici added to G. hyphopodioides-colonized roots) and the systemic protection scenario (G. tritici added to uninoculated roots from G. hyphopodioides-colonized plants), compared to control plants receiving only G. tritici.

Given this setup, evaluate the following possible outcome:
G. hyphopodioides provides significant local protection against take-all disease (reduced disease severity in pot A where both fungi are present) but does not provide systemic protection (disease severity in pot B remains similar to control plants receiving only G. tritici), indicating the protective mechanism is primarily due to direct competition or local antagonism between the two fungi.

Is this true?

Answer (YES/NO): NO